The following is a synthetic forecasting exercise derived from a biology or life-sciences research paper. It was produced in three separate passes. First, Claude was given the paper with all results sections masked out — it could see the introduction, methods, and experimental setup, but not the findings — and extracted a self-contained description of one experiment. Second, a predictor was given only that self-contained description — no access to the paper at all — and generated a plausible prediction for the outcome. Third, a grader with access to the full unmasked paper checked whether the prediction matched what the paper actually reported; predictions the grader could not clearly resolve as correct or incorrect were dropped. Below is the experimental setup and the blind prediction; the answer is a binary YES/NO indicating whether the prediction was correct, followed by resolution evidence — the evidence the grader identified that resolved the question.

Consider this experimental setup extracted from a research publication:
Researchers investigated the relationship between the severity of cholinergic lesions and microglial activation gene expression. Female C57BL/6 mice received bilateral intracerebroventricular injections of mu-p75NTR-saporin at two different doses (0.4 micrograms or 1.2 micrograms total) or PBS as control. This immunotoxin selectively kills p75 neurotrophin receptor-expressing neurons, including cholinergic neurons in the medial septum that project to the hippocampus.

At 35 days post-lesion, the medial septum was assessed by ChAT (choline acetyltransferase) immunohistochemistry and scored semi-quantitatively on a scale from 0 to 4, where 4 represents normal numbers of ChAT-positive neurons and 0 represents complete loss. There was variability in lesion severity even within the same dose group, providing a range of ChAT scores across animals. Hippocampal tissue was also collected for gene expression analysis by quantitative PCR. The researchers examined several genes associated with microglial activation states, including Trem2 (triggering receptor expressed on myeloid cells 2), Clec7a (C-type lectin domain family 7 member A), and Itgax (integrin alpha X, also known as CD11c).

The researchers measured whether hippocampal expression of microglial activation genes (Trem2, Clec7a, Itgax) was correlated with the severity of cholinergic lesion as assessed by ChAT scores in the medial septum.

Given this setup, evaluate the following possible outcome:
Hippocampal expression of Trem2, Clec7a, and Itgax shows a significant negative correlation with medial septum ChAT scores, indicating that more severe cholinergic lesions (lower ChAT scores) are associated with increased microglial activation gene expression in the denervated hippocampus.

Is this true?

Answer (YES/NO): NO